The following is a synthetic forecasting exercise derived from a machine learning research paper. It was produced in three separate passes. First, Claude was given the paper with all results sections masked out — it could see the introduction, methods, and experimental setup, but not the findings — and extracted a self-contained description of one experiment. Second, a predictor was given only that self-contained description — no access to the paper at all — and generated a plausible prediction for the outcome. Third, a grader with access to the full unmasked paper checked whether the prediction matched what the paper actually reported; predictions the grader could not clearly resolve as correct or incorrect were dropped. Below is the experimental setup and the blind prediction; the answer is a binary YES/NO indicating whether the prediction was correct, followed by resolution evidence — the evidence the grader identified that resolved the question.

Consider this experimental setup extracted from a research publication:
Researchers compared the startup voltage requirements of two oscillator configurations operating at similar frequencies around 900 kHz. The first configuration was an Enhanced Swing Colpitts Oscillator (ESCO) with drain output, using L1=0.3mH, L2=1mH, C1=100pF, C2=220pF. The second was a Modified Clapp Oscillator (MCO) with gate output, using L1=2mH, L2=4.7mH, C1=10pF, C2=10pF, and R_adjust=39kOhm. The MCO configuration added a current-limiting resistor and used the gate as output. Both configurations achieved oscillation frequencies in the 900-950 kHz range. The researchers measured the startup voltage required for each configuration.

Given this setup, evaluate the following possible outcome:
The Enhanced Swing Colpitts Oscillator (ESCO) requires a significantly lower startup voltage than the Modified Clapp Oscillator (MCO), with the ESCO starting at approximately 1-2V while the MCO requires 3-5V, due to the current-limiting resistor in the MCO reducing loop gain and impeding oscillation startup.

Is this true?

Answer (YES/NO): NO